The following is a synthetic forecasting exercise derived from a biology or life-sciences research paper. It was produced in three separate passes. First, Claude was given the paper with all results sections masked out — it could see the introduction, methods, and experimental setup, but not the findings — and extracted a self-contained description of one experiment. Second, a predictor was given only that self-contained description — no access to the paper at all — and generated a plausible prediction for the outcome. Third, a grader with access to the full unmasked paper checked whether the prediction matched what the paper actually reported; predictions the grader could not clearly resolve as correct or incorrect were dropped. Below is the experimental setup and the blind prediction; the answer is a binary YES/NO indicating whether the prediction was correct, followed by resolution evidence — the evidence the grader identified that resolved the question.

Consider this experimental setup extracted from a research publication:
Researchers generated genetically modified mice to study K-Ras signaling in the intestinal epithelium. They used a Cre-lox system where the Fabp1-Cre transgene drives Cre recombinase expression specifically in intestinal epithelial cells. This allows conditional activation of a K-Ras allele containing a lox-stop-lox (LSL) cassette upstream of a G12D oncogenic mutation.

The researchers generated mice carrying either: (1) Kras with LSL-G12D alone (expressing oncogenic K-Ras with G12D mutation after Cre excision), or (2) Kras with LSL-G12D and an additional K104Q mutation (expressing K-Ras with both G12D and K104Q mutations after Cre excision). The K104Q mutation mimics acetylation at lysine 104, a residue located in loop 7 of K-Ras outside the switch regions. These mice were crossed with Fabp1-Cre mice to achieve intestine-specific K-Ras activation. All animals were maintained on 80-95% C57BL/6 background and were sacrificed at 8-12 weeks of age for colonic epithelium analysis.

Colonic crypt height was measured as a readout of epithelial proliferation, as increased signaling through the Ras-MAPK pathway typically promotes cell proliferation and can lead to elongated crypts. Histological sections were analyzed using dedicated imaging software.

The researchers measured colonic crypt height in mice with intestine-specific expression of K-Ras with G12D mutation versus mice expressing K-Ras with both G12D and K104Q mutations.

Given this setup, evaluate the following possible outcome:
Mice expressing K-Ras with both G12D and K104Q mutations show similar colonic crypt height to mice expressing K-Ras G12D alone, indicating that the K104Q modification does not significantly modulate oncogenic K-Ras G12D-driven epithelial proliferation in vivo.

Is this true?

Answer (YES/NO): NO